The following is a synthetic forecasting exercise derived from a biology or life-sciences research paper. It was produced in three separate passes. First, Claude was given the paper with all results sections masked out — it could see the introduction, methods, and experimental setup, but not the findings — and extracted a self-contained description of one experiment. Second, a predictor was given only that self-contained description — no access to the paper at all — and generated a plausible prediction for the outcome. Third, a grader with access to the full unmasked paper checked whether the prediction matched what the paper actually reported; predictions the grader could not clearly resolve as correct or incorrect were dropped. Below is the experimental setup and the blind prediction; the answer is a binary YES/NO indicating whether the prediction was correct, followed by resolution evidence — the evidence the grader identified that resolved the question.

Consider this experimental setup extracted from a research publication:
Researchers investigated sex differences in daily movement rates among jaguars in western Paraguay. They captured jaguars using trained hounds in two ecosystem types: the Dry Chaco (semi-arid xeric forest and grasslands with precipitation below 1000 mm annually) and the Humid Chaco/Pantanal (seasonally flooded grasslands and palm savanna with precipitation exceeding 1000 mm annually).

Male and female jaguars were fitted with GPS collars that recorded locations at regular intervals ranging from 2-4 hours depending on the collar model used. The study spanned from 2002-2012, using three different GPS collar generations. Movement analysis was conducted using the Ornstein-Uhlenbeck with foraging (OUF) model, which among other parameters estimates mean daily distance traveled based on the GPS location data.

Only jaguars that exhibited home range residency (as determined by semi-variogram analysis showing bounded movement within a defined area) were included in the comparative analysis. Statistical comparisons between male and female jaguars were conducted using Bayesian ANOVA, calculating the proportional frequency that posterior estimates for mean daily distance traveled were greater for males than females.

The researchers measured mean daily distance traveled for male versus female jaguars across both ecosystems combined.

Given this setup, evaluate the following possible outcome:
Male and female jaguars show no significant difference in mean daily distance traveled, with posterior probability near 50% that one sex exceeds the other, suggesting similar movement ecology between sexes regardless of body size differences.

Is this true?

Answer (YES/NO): NO